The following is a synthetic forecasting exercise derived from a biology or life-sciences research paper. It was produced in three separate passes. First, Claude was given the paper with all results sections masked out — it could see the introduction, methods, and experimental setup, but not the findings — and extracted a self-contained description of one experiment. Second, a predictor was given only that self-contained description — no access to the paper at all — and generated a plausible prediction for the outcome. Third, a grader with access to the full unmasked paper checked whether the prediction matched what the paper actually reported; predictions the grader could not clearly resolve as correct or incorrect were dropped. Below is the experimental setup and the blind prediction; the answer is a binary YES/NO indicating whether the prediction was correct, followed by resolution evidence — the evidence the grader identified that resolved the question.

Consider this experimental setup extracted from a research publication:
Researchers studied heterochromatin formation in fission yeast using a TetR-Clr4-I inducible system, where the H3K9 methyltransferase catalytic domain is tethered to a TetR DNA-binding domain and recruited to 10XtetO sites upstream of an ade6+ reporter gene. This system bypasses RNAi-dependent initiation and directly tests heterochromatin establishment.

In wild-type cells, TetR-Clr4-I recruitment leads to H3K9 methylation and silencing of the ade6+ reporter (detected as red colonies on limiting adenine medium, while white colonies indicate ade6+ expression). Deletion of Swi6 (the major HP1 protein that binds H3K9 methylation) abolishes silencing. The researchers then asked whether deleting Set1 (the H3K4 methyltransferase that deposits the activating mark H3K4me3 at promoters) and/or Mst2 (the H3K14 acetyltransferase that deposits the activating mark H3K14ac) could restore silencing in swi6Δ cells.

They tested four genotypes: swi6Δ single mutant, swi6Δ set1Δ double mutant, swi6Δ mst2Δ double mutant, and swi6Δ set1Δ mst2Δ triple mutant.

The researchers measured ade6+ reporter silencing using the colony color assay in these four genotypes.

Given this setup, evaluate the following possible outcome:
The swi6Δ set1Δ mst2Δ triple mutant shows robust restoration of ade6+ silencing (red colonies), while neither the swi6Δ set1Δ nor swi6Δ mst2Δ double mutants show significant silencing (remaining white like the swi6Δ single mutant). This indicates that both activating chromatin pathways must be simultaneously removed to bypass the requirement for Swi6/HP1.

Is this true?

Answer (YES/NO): NO